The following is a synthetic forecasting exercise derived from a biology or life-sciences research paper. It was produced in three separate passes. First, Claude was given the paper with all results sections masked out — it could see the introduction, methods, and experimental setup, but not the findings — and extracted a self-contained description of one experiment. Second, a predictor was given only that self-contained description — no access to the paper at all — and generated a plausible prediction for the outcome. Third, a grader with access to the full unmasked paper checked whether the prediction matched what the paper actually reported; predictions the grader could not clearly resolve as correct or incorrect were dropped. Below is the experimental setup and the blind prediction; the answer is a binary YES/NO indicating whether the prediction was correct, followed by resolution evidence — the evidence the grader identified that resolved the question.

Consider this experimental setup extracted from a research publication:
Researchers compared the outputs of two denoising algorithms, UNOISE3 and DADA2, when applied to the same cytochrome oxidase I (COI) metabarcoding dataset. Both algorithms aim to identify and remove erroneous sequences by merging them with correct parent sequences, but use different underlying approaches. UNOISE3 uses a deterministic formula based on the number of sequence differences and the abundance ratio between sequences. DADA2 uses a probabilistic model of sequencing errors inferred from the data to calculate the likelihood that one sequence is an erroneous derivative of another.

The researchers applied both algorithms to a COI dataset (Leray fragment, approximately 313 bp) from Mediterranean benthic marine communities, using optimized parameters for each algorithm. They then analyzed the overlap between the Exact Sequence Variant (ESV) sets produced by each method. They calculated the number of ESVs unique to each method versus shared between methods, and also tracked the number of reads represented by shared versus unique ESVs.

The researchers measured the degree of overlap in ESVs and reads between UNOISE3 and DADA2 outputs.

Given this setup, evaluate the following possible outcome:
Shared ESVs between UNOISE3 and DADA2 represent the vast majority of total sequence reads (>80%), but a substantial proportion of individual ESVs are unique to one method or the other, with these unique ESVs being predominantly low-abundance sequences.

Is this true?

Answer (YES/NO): YES